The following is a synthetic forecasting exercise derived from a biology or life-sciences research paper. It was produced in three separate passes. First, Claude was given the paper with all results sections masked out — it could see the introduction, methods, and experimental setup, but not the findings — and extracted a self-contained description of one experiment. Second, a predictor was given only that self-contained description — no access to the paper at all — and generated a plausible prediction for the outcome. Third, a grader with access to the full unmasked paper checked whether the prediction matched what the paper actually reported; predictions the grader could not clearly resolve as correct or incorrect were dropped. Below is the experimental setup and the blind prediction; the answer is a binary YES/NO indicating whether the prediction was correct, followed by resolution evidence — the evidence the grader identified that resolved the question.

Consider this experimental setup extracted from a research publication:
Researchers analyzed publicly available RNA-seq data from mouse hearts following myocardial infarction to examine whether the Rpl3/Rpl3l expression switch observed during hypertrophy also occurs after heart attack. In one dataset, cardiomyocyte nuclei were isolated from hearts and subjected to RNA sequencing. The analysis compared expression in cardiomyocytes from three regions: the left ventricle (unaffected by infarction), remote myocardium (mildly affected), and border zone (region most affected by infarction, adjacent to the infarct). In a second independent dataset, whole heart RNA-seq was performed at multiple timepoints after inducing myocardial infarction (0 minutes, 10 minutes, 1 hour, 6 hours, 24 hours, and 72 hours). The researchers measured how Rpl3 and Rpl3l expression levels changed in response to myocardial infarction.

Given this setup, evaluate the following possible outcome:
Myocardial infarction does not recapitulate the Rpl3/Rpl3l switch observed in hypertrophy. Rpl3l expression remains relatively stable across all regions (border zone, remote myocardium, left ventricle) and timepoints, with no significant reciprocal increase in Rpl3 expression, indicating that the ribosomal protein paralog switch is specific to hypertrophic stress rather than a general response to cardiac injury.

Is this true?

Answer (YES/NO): NO